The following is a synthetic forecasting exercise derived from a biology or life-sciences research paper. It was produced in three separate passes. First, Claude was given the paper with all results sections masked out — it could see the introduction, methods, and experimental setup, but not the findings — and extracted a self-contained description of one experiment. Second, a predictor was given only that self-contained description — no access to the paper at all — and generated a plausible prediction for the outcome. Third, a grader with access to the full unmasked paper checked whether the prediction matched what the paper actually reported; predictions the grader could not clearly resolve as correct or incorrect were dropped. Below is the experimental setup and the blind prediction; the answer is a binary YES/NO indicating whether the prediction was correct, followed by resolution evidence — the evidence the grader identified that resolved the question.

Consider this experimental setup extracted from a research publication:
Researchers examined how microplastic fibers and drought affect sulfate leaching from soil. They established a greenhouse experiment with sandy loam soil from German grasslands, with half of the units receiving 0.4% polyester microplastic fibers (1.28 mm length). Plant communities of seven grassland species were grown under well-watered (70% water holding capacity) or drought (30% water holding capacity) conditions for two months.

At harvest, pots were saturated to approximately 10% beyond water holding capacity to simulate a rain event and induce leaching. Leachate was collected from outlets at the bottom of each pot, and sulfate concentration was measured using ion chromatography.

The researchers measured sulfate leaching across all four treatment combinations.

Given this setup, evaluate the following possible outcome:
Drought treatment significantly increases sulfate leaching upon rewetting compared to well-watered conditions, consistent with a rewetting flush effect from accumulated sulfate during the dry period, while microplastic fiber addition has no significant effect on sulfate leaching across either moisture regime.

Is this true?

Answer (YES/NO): NO